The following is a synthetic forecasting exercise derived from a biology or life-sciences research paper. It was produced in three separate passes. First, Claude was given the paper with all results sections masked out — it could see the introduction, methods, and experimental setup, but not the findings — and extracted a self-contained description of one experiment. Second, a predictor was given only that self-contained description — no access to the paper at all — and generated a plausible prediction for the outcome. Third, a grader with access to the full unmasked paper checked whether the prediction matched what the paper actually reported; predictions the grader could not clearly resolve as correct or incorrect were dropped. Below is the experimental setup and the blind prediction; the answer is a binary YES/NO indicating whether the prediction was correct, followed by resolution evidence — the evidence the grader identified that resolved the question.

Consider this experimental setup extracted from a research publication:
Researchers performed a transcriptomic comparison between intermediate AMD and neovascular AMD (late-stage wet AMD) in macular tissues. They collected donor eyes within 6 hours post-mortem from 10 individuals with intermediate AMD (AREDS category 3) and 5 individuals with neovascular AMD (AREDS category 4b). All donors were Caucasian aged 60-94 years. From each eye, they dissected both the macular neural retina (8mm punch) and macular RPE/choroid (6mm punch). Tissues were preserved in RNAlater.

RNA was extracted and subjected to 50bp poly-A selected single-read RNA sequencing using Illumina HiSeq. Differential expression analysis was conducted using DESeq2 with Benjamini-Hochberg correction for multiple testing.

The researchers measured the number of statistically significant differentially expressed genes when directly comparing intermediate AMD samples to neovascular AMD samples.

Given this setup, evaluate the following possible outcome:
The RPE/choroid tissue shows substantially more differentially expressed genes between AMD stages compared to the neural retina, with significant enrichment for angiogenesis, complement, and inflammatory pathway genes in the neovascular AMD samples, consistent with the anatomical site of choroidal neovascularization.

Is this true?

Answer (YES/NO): NO